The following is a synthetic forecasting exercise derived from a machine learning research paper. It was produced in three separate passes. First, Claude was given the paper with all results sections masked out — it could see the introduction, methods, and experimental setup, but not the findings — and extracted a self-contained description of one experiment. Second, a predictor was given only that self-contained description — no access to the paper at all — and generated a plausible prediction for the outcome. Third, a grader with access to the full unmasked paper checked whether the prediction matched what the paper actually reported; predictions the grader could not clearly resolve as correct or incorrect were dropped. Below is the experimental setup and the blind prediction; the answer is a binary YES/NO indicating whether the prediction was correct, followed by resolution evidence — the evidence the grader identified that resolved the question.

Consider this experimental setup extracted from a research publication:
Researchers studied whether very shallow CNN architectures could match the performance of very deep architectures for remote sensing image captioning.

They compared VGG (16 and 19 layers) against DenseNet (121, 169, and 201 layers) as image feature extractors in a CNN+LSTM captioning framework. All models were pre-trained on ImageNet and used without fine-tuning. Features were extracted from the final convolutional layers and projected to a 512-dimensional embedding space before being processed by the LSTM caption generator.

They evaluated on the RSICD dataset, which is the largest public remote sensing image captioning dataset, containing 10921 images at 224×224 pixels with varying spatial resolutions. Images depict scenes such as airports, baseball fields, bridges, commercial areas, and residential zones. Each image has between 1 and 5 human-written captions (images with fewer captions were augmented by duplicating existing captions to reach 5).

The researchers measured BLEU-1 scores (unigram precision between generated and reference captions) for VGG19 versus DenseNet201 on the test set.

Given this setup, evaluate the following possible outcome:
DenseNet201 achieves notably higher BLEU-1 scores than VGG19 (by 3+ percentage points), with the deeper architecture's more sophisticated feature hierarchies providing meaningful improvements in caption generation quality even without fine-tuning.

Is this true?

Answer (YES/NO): NO